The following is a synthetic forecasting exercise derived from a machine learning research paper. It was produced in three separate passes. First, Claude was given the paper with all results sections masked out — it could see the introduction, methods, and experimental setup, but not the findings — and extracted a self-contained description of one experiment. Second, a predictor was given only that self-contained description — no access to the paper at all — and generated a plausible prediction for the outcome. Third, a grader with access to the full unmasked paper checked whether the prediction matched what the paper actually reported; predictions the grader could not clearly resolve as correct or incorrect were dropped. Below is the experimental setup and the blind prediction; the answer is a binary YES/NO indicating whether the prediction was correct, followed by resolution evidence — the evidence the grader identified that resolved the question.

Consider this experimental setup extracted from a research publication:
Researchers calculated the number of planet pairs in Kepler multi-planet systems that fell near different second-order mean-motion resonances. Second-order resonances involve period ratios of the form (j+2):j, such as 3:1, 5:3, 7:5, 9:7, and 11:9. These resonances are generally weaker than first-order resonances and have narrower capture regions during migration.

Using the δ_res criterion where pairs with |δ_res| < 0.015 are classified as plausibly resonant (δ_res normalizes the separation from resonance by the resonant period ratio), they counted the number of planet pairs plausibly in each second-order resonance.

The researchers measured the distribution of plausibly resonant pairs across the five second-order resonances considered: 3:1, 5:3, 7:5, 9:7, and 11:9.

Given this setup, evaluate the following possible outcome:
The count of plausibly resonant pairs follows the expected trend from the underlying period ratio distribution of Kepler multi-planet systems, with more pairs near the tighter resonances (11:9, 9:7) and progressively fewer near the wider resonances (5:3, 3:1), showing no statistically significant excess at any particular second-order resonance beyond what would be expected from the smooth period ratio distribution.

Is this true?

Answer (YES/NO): NO